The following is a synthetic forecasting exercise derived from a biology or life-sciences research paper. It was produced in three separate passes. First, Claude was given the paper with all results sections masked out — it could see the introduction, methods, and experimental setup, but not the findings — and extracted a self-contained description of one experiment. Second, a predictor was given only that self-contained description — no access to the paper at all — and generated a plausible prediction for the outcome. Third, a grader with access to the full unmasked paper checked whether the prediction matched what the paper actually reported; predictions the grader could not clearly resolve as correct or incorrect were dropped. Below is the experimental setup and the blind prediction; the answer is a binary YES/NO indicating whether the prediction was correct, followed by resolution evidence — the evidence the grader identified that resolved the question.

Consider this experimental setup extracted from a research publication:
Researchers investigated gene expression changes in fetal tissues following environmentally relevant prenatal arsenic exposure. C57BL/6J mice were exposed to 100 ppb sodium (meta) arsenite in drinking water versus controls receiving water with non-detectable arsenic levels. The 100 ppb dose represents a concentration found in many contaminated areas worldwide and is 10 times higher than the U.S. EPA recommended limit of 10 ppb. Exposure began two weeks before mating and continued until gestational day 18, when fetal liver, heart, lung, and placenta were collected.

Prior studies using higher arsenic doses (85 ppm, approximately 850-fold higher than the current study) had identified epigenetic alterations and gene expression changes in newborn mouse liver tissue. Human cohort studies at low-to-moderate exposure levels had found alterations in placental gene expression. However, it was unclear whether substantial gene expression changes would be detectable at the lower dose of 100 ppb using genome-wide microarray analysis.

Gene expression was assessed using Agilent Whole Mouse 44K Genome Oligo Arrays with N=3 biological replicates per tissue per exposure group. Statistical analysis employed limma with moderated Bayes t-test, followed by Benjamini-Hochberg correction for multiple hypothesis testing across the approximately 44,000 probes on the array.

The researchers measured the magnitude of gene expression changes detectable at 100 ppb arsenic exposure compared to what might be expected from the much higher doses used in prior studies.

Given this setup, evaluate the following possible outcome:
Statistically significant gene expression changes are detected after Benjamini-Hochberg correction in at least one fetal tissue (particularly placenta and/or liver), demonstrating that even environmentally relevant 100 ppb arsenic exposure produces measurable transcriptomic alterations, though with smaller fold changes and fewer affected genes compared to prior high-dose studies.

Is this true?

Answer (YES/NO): NO